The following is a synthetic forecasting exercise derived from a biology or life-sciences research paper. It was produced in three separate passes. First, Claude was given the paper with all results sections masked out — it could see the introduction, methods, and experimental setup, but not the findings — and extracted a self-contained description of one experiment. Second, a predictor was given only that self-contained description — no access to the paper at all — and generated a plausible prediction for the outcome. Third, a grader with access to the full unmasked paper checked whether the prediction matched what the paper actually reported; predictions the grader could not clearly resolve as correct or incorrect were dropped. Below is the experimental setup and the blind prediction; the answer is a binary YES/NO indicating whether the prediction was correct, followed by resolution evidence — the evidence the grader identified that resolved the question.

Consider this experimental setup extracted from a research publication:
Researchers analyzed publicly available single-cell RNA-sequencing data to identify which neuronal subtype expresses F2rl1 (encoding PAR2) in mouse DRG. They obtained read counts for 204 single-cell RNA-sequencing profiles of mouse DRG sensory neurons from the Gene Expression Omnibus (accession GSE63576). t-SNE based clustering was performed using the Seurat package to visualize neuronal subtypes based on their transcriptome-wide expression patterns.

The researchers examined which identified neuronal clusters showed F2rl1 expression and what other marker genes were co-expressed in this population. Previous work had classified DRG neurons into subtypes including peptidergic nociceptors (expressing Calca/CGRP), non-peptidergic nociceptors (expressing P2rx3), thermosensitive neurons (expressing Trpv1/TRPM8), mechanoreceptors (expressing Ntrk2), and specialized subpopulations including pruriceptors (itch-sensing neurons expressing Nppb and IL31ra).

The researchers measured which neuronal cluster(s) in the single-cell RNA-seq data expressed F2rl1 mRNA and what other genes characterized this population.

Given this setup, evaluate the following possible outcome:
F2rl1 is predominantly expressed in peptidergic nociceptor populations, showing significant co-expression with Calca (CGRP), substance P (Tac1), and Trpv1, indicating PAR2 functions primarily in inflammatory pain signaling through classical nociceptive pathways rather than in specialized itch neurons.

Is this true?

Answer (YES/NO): NO